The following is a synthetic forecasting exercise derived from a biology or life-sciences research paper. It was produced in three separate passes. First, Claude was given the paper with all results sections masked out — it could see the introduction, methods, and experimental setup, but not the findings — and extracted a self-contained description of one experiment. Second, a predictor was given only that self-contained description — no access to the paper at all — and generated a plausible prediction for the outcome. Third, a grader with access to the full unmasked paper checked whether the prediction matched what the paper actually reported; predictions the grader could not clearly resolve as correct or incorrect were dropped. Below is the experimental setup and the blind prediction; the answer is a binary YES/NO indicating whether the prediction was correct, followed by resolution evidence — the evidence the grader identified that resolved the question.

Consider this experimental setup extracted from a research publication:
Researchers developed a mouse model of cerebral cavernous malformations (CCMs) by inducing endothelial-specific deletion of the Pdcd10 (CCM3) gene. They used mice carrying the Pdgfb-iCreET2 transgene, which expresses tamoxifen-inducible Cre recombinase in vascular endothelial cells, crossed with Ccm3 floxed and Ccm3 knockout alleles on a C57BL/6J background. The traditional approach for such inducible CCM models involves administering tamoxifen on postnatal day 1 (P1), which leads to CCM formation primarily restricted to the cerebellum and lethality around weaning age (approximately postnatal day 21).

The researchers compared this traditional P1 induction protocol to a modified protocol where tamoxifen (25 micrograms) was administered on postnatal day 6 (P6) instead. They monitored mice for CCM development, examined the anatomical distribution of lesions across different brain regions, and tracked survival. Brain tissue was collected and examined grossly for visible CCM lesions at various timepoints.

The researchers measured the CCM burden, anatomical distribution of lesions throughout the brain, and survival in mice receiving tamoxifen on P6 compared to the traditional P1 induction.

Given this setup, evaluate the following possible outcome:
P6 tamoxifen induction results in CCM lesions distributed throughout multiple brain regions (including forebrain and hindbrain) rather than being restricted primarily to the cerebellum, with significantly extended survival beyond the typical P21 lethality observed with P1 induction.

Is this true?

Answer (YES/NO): YES